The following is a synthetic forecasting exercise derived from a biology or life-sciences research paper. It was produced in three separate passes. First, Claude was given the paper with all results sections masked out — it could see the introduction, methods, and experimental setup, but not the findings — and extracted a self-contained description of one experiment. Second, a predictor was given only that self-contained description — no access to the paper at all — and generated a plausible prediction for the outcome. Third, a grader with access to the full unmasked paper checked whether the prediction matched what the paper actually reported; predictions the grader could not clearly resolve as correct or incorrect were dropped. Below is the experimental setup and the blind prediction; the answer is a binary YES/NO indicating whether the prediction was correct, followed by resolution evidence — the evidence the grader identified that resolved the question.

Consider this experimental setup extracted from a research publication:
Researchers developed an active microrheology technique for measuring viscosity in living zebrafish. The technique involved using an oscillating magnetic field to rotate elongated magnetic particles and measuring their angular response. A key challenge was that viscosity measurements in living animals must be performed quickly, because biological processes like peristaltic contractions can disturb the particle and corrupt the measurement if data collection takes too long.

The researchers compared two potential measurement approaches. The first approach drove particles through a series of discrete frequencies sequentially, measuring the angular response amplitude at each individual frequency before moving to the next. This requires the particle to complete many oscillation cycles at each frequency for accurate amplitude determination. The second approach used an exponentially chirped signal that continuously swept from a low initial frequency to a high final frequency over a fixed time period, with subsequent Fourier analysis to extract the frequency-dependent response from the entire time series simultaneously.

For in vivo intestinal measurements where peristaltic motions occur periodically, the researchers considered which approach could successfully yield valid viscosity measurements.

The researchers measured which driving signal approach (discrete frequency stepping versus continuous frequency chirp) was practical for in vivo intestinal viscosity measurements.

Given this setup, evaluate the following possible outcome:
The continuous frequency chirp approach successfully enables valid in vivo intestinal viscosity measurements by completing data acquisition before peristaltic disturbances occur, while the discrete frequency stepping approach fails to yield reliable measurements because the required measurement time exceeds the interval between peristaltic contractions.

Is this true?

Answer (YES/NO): YES